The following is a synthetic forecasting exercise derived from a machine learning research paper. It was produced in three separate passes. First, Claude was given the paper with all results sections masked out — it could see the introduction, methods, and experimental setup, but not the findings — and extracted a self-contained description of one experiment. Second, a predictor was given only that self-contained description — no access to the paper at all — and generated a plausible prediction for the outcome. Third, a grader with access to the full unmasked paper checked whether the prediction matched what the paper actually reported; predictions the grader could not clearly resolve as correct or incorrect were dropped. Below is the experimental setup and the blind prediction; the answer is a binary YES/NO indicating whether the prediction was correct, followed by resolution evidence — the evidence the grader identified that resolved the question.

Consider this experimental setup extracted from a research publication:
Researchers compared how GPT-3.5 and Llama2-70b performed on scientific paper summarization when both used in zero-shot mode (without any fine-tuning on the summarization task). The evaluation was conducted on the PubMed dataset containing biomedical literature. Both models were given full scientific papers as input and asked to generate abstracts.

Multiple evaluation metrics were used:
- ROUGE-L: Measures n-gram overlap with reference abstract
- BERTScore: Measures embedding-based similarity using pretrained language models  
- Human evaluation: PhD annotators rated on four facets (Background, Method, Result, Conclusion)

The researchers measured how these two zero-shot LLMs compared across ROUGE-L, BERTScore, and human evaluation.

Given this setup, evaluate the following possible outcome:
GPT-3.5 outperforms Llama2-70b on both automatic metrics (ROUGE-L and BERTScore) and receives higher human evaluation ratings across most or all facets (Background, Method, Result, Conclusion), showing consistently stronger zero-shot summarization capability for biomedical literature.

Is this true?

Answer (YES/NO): NO